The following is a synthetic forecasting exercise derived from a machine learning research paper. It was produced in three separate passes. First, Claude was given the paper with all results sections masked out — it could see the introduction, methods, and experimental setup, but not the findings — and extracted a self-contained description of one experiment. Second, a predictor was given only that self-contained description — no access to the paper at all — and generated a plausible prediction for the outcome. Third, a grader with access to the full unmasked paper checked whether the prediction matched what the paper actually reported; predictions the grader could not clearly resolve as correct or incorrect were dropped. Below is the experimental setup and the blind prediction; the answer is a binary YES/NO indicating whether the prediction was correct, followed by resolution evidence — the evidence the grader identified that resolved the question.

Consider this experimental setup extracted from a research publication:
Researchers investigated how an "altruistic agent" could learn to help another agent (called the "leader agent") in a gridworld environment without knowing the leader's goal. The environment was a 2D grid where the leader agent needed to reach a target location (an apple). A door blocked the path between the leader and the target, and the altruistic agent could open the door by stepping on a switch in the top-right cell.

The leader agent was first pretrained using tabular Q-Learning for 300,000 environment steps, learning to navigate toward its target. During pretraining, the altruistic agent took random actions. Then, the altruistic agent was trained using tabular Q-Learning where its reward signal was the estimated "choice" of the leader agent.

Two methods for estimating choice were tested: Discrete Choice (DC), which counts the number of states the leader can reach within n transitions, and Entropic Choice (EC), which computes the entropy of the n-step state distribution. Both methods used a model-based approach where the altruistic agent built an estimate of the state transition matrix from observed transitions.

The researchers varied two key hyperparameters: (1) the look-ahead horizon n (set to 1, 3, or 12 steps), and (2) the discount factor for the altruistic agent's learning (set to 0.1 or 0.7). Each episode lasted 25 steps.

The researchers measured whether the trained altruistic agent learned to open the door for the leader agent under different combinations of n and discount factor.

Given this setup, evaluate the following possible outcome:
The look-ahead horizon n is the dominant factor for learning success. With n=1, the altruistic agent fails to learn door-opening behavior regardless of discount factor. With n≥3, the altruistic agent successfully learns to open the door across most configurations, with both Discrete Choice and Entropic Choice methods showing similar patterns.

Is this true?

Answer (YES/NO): NO